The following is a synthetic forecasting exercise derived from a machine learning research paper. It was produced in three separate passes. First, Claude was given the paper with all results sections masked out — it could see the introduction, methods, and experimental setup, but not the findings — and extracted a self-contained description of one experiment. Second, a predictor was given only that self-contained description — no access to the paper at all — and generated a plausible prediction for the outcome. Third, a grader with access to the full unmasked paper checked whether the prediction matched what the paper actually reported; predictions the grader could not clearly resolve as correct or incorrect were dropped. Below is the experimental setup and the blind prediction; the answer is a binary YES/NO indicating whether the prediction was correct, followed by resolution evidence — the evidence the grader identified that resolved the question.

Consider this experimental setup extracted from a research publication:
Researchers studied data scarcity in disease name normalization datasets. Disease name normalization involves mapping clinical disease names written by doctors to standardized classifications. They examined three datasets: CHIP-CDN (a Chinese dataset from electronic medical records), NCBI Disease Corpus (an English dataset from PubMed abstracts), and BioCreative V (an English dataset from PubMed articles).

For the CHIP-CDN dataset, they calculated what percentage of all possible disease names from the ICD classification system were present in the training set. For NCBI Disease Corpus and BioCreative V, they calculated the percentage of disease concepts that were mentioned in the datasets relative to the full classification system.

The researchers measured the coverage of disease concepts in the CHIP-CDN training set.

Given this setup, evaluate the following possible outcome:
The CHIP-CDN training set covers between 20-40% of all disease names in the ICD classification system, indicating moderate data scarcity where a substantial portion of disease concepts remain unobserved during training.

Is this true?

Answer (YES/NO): YES